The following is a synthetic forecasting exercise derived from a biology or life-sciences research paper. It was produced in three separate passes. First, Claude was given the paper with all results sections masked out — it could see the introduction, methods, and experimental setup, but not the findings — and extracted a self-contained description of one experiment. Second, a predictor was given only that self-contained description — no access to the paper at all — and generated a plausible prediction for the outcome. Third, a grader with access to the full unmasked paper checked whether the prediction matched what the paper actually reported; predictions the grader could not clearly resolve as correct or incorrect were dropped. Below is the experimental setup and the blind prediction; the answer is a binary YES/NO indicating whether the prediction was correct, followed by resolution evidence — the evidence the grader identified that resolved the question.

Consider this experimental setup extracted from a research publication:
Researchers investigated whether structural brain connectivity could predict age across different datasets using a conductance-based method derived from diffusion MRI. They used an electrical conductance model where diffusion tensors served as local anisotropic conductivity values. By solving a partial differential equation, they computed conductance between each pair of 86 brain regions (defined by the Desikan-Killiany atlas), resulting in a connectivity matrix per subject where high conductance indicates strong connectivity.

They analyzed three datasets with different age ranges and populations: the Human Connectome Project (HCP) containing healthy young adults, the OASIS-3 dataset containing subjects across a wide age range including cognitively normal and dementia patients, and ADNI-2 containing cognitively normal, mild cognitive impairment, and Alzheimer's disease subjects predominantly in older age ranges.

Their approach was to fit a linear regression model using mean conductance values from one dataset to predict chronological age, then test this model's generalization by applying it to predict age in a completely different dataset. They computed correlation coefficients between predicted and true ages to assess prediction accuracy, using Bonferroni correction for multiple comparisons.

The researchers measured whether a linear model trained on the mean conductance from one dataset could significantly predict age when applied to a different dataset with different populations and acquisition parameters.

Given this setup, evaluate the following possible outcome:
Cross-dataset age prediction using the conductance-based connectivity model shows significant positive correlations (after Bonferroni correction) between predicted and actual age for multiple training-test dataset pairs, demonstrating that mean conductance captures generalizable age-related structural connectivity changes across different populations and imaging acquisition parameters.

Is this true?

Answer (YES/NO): YES